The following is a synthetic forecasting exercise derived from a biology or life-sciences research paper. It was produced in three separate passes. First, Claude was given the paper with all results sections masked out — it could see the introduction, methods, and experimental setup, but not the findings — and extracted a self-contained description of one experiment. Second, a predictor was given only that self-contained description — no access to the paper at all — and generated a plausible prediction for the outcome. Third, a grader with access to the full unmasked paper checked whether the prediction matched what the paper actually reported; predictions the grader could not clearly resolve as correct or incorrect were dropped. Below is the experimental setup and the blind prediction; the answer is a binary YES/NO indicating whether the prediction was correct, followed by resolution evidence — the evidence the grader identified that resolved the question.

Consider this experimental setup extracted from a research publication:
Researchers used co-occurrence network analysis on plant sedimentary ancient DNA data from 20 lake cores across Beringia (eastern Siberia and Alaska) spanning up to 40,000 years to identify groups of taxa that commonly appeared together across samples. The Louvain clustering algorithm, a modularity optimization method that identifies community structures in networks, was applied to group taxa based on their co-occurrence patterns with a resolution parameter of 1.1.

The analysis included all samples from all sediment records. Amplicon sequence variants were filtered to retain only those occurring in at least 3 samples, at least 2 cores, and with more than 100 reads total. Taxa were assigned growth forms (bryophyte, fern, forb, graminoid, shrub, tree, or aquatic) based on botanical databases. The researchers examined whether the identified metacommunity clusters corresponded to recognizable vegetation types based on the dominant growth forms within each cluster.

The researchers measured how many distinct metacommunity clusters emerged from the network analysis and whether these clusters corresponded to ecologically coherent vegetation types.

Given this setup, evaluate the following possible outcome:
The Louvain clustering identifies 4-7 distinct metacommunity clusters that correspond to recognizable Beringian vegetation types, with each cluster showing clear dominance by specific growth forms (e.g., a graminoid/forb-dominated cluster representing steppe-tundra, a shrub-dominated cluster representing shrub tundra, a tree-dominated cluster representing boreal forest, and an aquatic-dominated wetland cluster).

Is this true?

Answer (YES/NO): NO